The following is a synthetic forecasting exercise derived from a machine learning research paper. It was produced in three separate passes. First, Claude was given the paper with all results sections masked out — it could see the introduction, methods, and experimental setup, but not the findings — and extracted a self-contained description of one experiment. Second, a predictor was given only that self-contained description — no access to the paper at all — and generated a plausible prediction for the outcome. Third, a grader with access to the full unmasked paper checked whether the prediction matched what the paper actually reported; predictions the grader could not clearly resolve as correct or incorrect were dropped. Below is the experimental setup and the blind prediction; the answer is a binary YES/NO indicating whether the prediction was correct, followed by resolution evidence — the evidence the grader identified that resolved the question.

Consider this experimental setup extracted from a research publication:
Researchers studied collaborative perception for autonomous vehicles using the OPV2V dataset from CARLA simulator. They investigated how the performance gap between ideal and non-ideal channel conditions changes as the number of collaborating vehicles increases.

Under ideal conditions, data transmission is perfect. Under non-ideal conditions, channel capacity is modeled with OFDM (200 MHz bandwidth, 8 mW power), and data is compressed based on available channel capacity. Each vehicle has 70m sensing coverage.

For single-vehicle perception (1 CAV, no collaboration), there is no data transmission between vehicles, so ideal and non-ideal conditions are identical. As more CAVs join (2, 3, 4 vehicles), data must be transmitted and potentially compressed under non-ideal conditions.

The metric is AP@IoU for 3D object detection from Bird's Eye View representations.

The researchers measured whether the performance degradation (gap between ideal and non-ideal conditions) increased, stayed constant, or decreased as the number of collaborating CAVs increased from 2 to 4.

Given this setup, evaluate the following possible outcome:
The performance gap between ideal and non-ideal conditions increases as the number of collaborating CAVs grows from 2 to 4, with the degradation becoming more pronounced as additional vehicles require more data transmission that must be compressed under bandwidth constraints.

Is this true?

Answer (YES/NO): YES